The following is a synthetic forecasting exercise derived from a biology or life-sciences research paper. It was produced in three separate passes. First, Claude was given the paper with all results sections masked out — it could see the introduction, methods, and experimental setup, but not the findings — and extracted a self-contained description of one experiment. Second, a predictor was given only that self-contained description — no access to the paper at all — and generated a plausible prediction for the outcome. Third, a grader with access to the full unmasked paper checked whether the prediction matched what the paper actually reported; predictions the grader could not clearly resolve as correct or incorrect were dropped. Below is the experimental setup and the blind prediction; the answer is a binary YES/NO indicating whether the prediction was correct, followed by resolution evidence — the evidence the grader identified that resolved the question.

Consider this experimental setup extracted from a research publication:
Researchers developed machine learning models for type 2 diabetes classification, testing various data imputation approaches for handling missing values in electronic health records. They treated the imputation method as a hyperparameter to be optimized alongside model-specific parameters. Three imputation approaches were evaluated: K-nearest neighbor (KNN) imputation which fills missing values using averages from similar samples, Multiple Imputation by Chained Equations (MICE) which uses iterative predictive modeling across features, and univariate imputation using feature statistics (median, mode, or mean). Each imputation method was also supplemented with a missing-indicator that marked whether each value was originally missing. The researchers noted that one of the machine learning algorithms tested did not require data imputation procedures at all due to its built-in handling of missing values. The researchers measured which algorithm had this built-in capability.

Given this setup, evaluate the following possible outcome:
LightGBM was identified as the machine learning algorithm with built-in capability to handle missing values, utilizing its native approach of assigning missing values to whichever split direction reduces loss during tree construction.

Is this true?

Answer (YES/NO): NO